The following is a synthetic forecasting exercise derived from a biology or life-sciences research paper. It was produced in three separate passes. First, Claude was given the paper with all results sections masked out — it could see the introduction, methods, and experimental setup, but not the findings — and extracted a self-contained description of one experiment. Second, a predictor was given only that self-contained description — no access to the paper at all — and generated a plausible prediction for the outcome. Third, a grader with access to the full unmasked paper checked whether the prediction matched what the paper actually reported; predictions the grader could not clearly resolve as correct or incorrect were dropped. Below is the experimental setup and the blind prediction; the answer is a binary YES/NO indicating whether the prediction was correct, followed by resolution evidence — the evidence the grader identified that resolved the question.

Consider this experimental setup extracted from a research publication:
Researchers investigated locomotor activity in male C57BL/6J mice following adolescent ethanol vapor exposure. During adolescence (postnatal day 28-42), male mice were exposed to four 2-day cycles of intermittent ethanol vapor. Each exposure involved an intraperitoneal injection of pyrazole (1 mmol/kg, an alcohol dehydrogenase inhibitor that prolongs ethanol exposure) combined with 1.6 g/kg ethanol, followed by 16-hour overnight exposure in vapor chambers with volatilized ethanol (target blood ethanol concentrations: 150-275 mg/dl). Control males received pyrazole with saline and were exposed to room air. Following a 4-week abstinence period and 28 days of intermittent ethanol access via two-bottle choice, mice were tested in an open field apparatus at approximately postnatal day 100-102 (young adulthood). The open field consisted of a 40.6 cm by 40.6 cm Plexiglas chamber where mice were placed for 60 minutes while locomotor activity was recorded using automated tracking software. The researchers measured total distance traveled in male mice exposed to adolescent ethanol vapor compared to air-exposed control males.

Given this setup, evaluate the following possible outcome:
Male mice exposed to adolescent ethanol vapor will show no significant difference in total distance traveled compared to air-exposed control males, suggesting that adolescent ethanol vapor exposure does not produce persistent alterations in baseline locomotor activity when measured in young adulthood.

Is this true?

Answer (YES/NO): YES